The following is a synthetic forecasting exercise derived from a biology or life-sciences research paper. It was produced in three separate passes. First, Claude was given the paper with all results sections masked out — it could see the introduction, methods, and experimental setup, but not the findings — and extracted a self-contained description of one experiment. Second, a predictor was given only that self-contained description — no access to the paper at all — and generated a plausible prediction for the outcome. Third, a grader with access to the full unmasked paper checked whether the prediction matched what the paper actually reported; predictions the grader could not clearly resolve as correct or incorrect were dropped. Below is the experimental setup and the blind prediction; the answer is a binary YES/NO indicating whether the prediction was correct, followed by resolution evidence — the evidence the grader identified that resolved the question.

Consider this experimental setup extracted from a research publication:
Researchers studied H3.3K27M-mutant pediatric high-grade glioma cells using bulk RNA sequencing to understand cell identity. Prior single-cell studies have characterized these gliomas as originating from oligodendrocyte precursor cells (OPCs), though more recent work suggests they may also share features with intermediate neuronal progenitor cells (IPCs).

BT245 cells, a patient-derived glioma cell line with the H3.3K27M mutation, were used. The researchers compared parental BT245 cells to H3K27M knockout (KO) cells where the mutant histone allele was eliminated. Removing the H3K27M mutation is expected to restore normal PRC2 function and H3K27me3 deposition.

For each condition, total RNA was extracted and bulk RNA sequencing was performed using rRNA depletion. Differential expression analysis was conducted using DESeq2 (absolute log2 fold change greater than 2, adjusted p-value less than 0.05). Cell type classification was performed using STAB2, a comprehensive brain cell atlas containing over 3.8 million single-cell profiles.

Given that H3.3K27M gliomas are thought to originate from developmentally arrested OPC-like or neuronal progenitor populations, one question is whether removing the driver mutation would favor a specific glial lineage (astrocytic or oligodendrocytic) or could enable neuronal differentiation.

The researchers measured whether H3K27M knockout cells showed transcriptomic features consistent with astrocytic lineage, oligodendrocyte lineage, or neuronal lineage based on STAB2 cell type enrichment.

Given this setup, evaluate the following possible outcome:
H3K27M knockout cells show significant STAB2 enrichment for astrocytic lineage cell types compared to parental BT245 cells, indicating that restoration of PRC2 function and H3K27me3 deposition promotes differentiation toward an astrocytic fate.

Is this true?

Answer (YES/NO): NO